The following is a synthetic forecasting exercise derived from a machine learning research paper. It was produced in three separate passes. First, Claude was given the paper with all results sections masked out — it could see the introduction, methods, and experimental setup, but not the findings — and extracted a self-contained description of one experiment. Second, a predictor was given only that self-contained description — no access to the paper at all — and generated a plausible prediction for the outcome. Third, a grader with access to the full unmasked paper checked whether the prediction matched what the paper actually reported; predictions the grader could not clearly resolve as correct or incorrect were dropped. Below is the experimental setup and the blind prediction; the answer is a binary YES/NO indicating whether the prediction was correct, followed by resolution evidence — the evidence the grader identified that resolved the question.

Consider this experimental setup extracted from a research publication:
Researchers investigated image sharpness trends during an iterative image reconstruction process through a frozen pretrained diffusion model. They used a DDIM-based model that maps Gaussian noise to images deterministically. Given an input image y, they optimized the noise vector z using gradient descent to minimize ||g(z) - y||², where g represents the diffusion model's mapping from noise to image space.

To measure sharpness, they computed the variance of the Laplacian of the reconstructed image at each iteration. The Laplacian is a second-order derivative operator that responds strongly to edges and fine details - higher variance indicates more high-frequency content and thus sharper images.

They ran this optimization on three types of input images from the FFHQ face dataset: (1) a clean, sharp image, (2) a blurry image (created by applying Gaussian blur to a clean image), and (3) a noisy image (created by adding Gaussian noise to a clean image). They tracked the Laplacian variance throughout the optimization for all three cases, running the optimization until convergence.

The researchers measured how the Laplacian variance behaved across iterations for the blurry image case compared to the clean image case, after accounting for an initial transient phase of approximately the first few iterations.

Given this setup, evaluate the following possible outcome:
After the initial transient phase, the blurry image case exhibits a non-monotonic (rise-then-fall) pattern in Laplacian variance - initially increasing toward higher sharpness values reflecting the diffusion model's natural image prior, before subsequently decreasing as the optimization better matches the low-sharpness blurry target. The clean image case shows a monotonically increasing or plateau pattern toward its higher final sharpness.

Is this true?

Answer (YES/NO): NO